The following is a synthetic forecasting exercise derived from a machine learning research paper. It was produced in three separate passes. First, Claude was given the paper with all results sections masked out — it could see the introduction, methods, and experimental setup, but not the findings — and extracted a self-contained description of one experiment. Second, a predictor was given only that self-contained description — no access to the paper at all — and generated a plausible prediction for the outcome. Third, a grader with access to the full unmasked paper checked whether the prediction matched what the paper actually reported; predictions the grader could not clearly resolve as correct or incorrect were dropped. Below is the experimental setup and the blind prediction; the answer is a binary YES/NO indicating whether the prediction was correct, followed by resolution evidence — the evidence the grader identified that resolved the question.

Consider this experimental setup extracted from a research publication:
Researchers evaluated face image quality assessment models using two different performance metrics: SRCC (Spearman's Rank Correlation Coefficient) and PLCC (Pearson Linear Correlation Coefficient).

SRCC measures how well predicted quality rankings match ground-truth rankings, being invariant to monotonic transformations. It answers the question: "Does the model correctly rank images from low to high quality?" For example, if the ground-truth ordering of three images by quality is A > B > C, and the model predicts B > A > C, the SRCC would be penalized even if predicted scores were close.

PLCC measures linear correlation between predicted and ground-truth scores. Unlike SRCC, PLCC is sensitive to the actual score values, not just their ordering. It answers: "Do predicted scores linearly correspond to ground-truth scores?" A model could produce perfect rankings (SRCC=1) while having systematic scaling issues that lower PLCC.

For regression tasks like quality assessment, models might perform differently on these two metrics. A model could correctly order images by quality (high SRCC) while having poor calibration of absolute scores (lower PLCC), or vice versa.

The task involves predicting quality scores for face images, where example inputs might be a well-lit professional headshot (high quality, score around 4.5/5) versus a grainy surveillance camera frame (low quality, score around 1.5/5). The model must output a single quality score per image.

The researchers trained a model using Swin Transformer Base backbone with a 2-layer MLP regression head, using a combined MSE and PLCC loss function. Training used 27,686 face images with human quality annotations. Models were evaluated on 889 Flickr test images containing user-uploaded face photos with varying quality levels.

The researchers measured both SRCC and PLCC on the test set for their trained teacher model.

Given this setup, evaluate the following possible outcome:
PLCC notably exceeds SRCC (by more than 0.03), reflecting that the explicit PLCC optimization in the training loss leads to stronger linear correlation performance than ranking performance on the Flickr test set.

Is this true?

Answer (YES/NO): NO